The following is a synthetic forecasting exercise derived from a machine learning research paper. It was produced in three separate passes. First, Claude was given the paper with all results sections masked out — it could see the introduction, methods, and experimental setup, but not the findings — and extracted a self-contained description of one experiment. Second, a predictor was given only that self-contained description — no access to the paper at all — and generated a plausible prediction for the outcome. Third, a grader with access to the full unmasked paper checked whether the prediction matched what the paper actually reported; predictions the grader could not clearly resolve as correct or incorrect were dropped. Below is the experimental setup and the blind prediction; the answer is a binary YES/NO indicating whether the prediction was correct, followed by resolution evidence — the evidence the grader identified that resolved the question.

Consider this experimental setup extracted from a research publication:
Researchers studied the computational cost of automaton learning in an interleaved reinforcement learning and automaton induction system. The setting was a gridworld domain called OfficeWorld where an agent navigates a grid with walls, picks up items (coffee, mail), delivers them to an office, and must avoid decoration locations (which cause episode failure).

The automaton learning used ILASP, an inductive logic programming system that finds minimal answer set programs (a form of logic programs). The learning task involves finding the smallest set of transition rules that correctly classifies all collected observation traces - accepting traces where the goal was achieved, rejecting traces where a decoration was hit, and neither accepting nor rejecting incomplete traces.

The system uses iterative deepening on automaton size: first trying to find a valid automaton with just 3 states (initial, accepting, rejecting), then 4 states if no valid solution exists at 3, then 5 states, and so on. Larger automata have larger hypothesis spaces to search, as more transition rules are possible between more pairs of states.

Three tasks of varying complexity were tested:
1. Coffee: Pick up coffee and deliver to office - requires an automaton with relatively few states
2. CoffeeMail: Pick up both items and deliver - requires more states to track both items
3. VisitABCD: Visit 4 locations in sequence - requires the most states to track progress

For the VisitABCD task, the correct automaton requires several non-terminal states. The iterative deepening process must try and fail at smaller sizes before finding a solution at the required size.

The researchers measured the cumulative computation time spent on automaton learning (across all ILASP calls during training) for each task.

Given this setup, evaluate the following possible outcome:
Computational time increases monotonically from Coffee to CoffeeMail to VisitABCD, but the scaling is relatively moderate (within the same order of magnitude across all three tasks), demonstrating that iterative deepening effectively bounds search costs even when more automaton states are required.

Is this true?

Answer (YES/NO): NO